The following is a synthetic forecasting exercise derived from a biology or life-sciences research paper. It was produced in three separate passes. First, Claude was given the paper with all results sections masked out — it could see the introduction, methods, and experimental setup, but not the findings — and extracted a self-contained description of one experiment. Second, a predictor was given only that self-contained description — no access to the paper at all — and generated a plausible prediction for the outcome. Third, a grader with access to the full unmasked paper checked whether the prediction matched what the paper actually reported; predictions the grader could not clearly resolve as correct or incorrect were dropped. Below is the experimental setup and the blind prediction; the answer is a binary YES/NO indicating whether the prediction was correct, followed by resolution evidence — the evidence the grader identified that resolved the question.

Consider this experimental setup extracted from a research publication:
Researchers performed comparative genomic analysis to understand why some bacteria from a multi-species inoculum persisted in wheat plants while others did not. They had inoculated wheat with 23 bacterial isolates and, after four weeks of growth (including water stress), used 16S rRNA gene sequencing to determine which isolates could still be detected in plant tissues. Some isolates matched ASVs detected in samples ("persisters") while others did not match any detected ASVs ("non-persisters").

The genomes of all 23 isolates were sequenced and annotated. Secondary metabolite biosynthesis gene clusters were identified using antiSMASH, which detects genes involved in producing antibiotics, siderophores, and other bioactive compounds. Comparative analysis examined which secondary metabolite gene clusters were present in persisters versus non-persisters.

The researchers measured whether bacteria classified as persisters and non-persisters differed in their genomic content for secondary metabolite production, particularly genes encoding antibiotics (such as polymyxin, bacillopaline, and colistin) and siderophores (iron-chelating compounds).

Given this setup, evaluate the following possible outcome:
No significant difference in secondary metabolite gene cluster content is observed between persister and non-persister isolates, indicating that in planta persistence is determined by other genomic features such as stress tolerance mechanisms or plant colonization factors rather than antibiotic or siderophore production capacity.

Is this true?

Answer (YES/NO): NO